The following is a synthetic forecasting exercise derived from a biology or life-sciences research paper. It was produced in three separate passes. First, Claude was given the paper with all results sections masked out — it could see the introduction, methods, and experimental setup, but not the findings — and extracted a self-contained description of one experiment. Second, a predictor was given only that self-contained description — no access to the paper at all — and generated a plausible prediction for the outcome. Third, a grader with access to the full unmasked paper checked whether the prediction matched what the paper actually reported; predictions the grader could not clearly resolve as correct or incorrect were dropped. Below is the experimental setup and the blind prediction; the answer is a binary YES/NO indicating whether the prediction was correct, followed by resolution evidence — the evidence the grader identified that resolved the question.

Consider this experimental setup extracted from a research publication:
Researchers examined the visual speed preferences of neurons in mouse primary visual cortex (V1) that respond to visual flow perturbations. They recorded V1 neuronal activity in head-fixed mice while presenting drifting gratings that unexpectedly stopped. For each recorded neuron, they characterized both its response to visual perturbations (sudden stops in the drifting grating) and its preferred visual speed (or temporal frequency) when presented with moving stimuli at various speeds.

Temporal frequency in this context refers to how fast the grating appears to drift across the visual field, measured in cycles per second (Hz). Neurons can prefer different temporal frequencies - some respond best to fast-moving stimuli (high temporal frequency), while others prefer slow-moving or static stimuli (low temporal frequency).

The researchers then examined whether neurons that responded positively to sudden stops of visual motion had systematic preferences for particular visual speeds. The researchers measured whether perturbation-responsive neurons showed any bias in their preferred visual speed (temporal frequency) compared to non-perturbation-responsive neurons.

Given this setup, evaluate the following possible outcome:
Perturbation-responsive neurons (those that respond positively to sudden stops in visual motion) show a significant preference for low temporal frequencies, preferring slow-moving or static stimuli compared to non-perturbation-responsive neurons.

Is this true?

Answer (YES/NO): YES